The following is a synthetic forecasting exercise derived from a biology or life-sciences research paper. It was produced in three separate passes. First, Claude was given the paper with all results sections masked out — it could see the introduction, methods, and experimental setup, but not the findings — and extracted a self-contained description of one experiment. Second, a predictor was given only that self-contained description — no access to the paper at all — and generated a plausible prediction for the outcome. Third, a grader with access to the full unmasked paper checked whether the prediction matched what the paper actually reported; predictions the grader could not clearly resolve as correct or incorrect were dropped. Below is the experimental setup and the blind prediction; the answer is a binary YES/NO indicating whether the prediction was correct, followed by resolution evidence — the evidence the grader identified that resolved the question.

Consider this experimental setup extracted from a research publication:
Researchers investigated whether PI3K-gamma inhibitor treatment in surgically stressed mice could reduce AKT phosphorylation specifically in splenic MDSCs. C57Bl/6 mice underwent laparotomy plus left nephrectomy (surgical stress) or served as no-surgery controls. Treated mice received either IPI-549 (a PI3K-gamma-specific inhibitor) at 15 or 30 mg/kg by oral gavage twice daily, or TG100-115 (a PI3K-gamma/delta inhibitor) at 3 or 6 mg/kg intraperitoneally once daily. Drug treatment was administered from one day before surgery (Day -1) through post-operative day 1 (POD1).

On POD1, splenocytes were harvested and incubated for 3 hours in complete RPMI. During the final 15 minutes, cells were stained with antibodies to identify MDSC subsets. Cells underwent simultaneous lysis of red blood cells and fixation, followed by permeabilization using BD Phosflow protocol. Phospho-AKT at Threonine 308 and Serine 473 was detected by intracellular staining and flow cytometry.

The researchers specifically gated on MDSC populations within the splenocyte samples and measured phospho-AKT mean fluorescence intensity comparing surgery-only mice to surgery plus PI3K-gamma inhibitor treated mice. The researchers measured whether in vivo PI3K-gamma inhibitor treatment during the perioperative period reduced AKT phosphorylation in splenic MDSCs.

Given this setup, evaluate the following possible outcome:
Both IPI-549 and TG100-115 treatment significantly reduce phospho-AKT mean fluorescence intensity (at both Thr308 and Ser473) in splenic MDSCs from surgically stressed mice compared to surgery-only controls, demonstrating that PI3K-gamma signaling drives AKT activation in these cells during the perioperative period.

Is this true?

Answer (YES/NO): NO